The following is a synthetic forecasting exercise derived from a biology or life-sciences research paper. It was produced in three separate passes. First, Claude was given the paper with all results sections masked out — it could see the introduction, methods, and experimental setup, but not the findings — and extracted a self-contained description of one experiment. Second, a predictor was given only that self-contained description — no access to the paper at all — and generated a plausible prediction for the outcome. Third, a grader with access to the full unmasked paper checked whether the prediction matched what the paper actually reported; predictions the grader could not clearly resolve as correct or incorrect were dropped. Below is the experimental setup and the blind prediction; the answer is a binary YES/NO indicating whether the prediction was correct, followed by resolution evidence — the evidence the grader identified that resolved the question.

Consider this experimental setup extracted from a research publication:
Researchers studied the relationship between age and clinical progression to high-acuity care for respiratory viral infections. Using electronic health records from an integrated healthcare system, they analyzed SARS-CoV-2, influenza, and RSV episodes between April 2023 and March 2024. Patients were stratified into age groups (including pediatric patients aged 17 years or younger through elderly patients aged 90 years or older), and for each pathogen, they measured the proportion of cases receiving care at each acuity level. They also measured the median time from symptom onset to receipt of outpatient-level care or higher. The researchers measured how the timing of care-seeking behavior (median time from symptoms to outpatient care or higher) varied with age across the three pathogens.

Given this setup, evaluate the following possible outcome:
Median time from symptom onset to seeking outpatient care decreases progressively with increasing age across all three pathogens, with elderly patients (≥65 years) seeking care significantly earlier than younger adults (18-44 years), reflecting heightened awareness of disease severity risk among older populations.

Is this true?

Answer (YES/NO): NO